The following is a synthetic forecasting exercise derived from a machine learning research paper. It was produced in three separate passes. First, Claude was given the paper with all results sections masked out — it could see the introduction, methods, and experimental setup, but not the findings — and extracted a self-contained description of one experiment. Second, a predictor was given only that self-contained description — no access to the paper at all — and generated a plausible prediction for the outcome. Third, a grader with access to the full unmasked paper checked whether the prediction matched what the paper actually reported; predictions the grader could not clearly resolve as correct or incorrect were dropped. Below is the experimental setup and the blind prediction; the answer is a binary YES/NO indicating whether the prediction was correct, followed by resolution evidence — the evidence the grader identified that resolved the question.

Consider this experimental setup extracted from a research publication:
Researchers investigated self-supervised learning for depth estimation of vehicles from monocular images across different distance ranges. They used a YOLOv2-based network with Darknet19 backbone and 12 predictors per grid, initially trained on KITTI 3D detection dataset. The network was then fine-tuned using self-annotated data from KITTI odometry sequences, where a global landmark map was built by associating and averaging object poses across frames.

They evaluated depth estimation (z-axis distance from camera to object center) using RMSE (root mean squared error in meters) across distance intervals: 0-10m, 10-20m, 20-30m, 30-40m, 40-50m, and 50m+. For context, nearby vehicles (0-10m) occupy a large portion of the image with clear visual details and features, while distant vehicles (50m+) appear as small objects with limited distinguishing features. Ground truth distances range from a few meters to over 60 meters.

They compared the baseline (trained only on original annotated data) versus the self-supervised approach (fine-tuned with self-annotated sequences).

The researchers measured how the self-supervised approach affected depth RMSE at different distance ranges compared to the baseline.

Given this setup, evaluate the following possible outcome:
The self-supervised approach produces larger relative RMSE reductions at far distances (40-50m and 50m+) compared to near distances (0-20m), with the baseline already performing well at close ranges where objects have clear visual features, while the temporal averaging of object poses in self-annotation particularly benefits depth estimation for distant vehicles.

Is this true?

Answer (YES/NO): NO